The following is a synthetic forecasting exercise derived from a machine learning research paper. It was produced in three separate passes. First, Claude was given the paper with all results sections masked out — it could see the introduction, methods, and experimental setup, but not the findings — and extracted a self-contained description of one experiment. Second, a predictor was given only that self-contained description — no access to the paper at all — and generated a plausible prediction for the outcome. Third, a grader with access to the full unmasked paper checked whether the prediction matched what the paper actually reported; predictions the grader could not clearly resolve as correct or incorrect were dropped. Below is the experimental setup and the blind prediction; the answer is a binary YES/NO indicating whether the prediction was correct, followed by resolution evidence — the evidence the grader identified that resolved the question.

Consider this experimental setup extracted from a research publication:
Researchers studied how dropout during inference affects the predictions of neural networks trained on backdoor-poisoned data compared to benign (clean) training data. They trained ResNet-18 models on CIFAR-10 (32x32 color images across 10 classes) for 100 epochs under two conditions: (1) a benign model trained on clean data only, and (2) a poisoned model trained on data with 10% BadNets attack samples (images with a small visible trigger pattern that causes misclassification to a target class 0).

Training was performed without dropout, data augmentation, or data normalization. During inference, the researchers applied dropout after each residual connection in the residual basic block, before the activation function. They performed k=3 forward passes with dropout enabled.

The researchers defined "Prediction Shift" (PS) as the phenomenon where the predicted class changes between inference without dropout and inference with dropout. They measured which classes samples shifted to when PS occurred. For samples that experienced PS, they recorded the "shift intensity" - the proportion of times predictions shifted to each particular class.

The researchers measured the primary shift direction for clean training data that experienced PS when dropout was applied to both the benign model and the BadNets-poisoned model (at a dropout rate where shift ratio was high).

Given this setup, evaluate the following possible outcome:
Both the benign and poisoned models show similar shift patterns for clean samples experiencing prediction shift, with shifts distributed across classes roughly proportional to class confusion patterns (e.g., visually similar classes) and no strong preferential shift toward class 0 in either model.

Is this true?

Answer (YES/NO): NO